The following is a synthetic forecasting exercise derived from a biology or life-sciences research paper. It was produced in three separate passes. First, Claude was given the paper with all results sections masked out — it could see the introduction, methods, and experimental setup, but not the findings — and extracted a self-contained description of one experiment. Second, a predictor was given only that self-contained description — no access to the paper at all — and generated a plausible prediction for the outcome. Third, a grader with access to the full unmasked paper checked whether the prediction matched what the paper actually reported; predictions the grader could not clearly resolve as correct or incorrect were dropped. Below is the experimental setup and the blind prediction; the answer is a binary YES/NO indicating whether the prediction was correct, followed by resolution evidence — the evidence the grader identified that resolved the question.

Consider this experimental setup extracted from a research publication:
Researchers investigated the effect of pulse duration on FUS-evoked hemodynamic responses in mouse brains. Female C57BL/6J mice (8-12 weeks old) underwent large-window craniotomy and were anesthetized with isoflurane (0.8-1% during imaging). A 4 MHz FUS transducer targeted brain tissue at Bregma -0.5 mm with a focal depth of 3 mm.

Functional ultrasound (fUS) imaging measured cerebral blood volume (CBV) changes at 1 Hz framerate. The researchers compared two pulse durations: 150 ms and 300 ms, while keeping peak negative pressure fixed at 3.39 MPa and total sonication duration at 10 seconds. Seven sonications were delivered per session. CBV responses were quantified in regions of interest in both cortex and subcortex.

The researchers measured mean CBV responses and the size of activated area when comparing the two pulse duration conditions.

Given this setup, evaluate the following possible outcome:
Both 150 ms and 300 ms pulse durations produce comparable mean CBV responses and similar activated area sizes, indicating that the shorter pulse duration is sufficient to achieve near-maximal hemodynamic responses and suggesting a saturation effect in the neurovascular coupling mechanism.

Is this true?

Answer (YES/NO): NO